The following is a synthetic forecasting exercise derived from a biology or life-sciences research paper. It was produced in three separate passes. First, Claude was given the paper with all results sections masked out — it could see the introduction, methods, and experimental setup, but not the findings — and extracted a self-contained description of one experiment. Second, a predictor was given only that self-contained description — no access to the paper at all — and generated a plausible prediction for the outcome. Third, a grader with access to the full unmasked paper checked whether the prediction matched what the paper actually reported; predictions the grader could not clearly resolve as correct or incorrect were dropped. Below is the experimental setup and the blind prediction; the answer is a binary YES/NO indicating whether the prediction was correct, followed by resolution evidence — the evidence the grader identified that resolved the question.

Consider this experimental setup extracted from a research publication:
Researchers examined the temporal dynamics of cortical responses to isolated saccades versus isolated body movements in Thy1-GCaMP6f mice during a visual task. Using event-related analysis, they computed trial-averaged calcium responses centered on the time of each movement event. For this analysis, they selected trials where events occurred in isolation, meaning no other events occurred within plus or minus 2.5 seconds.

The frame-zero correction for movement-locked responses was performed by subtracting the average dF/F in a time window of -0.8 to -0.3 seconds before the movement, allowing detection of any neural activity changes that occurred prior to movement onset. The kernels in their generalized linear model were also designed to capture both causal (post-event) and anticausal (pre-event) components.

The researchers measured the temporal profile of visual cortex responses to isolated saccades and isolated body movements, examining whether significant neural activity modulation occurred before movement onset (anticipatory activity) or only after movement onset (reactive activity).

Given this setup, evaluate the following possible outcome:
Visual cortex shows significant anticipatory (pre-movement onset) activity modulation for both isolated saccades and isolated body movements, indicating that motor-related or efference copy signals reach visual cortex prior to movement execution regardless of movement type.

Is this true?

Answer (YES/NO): YES